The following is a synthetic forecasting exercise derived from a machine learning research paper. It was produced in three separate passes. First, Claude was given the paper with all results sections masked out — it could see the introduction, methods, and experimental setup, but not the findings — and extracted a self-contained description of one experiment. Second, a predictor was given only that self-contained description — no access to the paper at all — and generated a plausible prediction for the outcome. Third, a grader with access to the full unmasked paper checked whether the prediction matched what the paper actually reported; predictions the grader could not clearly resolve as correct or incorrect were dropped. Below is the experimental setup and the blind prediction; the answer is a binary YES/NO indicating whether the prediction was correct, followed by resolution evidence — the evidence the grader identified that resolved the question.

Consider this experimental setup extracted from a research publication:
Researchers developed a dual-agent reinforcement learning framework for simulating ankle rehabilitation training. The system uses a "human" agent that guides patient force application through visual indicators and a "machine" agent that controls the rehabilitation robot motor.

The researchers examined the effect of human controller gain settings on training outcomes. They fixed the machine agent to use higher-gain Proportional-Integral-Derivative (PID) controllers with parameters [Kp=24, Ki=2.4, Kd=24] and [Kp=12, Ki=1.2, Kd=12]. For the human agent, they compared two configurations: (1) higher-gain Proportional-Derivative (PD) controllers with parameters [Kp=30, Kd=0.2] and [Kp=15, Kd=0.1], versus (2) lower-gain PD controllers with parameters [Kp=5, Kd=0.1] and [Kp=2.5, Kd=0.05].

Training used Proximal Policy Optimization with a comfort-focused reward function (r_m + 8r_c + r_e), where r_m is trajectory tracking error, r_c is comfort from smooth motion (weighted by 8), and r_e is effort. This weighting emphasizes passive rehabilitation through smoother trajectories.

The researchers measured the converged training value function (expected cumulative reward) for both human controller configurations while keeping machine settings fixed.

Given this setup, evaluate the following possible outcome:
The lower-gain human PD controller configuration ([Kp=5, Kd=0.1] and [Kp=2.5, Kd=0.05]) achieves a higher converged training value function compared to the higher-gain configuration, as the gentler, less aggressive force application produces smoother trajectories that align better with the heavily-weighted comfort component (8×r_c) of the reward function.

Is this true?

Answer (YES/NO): YES